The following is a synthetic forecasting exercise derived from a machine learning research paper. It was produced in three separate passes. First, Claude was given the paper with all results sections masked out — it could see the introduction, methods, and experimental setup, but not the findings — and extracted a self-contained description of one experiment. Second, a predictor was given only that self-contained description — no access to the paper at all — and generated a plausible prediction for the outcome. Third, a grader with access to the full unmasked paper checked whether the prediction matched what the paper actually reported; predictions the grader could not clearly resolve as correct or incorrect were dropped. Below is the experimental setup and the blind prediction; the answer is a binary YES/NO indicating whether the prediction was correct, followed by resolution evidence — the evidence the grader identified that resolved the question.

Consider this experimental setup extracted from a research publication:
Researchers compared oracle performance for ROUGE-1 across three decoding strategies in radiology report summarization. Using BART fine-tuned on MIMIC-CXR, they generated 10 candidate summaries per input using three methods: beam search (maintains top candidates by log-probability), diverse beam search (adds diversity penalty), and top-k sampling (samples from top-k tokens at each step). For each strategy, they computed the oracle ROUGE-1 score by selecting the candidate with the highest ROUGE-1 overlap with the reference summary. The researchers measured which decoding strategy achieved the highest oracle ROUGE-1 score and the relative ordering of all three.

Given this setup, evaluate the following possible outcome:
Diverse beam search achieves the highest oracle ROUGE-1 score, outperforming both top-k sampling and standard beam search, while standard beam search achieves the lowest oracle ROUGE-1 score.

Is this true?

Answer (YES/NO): NO